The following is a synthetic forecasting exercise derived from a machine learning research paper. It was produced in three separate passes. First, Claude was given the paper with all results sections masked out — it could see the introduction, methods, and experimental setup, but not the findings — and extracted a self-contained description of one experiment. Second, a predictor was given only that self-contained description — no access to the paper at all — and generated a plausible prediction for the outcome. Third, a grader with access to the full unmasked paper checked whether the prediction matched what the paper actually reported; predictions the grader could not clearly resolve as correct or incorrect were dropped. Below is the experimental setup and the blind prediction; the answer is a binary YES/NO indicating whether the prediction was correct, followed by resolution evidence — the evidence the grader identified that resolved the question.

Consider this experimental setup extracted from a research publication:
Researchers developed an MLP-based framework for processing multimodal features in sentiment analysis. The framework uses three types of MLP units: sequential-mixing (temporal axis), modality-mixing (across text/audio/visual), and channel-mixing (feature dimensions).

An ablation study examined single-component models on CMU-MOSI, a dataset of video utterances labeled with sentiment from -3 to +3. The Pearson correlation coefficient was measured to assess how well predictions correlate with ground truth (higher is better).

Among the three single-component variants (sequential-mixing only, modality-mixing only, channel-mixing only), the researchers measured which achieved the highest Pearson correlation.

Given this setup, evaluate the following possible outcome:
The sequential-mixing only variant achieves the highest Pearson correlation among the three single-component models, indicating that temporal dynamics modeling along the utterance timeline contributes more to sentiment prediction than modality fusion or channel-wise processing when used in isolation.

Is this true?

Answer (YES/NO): YES